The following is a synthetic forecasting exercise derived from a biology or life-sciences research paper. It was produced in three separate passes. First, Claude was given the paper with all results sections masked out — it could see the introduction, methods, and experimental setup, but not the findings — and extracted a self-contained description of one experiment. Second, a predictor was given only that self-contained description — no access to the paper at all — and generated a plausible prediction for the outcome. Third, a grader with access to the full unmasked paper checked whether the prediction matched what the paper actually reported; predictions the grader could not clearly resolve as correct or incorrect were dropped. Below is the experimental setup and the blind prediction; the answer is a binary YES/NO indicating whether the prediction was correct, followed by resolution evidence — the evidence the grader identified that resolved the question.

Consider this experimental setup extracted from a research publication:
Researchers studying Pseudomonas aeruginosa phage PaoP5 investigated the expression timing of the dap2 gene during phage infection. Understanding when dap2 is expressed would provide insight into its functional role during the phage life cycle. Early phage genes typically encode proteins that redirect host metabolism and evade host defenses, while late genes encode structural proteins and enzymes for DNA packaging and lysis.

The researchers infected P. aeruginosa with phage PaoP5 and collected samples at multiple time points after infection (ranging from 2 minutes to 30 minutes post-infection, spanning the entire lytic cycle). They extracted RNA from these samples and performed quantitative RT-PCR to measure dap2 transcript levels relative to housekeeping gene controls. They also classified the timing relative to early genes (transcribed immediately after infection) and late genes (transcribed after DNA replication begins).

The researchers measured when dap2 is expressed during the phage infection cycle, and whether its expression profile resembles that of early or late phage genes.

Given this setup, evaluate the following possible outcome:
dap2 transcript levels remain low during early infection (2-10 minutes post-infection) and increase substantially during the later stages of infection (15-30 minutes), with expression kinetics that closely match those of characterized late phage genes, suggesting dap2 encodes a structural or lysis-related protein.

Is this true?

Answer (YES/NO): NO